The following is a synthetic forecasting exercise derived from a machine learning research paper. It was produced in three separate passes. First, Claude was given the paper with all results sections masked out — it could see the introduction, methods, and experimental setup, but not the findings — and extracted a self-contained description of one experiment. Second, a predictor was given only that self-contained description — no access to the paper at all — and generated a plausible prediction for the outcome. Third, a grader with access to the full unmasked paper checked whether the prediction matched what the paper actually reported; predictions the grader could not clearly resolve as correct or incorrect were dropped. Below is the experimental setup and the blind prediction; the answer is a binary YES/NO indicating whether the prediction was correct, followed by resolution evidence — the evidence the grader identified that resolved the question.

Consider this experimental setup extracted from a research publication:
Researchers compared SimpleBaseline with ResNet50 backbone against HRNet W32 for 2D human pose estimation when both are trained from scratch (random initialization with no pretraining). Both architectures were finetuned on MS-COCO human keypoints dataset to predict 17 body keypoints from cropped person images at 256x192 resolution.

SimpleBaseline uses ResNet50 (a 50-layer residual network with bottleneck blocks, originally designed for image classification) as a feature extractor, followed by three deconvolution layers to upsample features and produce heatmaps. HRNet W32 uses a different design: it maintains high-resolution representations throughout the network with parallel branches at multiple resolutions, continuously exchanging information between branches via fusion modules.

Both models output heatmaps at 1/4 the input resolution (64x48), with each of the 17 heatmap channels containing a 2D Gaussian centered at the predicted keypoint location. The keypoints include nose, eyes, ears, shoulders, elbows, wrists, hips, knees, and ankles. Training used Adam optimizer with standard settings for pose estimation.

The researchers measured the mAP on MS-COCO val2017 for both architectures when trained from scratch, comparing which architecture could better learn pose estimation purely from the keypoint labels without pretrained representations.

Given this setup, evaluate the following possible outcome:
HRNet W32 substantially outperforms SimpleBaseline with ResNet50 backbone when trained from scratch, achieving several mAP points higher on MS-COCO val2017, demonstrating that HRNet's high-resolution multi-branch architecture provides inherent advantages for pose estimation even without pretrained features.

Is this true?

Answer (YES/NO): YES